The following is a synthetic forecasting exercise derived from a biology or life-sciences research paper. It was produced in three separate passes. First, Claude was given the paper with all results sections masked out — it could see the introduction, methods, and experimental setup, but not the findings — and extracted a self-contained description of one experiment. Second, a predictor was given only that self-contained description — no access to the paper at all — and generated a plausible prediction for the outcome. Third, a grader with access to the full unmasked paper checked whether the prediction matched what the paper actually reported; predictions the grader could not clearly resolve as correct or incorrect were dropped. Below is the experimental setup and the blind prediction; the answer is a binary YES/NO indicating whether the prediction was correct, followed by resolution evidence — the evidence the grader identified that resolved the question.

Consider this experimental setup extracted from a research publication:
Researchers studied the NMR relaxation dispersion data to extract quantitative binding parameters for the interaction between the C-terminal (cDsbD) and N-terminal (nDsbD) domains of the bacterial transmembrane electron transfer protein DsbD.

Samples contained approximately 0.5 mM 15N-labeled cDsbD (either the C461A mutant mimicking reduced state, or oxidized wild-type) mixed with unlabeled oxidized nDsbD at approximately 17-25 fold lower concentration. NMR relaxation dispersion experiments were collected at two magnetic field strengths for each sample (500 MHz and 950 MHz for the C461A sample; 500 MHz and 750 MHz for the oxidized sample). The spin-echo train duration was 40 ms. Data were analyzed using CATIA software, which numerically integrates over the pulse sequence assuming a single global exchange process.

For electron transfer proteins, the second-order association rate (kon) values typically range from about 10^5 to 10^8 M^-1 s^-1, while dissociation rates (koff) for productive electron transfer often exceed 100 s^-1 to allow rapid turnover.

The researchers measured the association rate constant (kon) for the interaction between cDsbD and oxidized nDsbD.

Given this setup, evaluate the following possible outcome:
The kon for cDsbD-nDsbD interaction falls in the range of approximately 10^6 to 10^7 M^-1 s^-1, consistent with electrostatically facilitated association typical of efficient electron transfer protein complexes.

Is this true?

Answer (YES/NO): NO